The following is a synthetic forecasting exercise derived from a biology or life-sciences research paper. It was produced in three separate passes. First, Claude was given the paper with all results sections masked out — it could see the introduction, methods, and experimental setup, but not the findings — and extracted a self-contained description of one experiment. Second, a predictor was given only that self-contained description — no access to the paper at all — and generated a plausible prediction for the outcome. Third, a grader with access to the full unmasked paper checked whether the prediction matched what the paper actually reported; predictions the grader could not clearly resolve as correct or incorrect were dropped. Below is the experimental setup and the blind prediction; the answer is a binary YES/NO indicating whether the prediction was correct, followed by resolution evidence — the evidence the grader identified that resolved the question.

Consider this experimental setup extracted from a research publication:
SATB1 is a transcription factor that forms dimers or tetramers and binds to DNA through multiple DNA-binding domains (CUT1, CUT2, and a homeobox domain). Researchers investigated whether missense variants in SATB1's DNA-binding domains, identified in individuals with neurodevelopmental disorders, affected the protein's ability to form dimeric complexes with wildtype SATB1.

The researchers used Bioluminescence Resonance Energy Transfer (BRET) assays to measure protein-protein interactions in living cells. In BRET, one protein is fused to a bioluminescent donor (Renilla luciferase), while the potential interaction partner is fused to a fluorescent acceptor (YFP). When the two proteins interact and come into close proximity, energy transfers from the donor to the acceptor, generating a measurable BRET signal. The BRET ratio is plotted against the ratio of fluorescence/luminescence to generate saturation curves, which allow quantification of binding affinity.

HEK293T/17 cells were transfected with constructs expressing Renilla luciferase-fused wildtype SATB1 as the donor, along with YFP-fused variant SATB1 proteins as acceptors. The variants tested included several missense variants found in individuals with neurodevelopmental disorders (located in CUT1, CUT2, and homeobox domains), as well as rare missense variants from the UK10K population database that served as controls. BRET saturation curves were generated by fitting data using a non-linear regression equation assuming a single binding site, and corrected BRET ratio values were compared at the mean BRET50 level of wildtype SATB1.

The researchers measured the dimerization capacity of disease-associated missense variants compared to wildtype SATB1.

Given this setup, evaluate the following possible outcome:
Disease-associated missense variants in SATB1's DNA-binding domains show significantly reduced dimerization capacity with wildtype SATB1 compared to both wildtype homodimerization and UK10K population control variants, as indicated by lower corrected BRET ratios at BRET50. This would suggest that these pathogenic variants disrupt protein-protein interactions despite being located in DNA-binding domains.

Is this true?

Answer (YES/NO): NO